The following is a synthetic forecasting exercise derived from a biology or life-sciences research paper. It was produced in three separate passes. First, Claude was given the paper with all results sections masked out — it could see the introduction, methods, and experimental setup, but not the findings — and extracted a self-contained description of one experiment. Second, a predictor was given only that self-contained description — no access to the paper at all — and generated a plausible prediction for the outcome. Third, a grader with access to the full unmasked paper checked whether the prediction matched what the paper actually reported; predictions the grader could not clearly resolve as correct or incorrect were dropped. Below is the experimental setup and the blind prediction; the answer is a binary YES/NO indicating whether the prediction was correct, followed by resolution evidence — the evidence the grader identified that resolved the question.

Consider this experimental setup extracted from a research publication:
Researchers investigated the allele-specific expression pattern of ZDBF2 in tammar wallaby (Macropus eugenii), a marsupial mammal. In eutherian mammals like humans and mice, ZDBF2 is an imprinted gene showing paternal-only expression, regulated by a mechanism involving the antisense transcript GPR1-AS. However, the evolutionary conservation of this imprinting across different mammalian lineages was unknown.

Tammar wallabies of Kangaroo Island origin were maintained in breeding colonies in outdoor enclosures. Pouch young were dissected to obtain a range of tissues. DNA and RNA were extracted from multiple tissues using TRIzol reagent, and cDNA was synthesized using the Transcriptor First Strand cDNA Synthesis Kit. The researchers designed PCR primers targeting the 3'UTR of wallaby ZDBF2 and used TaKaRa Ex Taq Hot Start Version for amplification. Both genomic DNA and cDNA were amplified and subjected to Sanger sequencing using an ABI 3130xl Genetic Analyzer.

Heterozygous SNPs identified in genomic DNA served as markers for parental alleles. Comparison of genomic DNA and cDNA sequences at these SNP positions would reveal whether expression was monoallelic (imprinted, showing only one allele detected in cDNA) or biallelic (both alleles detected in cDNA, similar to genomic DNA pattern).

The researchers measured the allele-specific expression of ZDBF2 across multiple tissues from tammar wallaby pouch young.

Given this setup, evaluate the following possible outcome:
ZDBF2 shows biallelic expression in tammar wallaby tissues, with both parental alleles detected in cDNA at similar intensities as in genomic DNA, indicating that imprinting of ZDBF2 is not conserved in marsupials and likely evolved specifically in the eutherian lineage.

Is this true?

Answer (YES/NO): NO